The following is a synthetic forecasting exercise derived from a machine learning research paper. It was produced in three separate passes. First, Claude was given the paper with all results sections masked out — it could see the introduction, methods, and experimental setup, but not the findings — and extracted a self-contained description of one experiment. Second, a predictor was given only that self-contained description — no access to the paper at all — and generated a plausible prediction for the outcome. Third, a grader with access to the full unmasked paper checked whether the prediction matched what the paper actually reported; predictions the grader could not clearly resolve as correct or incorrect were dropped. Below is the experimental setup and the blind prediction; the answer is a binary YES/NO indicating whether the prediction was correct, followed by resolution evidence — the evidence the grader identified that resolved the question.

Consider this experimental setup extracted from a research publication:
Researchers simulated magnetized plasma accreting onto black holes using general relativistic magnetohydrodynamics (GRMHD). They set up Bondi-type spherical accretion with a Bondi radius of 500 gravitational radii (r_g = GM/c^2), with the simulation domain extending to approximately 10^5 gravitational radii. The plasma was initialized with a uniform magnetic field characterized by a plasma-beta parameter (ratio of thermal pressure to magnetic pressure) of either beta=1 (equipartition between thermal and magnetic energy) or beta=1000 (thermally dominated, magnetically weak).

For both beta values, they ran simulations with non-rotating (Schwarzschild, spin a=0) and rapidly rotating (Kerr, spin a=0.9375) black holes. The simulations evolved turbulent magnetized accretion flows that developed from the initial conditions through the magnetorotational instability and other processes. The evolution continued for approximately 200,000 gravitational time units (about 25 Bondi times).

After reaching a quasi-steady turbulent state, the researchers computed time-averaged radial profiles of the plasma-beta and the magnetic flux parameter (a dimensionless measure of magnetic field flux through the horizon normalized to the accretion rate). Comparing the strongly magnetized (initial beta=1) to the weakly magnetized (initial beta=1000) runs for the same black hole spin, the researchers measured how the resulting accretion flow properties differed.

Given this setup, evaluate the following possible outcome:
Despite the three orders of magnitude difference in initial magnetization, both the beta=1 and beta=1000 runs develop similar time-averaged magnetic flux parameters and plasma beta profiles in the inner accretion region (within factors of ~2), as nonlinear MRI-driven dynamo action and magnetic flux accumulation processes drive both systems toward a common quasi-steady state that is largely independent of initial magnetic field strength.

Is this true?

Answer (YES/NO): NO